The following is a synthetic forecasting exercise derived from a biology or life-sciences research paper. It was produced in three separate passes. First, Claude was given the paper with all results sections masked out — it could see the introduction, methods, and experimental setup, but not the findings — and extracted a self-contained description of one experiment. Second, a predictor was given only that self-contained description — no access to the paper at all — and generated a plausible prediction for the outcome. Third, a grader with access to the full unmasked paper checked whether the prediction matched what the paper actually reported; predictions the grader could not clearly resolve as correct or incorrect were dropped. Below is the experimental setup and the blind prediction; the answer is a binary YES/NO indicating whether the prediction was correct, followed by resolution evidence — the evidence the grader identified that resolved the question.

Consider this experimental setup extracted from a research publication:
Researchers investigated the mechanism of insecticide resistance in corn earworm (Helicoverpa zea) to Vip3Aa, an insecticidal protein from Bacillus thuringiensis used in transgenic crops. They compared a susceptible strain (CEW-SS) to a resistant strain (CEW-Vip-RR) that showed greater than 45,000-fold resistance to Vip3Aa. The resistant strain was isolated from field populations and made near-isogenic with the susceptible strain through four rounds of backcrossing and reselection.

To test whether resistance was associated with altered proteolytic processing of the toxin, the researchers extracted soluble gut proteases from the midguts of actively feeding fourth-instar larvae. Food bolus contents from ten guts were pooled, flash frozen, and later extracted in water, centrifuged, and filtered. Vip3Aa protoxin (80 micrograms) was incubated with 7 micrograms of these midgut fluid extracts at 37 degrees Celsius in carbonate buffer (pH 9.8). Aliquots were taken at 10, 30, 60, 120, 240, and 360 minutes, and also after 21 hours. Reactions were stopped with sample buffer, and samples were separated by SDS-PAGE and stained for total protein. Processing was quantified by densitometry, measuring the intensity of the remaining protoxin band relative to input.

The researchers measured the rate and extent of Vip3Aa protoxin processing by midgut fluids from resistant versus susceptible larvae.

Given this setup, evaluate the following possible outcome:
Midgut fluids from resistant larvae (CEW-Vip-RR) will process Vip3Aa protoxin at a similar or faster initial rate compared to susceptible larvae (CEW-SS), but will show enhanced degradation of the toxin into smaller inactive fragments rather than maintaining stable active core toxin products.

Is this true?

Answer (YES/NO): NO